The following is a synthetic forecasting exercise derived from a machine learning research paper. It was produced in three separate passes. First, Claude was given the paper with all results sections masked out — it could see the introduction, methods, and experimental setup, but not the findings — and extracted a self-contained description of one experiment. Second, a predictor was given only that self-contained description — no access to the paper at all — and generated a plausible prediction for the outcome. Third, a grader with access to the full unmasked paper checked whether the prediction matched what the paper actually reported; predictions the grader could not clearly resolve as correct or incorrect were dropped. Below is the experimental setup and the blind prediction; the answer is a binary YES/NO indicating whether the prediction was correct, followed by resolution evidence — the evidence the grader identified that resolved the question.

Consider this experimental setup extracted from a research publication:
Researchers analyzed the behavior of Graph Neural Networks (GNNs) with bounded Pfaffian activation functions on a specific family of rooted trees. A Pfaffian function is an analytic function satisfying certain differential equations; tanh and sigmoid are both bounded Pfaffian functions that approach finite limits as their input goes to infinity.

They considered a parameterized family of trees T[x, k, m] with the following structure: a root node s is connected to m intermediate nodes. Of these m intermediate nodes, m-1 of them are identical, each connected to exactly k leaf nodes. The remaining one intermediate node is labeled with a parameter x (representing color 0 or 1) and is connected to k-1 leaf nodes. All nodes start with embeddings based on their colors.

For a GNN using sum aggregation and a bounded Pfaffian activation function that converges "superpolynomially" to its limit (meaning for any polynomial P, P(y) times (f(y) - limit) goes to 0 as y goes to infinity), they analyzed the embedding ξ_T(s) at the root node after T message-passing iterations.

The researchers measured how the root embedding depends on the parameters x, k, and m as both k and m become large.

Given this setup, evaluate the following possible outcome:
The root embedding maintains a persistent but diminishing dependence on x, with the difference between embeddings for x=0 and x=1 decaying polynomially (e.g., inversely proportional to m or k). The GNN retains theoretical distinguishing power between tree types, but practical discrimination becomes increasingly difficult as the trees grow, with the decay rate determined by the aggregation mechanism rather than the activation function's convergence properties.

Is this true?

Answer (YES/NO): NO